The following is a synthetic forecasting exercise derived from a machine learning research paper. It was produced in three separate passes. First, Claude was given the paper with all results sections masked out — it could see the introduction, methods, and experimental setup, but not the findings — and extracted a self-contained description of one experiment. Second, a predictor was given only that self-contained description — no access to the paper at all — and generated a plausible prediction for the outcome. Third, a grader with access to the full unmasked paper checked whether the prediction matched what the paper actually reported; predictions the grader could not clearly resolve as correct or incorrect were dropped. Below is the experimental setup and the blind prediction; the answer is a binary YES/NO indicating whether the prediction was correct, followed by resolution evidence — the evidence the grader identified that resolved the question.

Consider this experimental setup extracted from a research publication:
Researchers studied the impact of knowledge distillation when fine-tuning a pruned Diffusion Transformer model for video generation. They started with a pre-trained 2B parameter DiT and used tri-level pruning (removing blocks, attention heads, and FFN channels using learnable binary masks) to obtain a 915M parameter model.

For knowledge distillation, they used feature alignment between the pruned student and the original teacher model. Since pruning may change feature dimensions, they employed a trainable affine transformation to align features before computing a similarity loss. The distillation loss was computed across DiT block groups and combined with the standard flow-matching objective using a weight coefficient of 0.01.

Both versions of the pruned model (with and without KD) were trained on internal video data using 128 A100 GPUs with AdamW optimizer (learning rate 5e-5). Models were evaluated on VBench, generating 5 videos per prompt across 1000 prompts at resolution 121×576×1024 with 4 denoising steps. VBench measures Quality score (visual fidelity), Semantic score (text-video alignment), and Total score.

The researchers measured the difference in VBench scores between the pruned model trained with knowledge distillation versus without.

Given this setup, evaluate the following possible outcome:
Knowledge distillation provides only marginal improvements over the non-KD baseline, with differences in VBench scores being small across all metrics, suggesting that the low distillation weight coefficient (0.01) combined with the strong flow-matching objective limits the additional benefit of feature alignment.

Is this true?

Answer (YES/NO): NO